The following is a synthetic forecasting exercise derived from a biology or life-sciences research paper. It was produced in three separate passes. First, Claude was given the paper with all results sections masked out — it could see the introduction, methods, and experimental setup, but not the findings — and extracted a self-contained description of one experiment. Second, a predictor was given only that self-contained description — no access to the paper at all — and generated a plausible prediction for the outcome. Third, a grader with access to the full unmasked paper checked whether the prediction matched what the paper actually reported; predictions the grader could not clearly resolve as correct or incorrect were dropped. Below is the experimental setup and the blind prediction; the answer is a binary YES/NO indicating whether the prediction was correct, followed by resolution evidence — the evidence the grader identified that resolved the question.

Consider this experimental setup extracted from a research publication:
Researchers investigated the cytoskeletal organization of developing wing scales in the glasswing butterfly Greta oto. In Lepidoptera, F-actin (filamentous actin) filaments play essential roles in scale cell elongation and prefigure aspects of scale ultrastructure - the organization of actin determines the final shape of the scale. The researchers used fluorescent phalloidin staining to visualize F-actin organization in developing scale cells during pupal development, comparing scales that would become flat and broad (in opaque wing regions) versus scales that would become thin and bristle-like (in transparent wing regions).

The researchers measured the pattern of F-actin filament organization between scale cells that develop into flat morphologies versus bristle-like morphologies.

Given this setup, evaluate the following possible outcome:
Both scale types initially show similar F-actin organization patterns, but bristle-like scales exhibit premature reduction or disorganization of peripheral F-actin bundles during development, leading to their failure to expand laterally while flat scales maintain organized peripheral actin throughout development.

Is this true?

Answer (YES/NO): NO